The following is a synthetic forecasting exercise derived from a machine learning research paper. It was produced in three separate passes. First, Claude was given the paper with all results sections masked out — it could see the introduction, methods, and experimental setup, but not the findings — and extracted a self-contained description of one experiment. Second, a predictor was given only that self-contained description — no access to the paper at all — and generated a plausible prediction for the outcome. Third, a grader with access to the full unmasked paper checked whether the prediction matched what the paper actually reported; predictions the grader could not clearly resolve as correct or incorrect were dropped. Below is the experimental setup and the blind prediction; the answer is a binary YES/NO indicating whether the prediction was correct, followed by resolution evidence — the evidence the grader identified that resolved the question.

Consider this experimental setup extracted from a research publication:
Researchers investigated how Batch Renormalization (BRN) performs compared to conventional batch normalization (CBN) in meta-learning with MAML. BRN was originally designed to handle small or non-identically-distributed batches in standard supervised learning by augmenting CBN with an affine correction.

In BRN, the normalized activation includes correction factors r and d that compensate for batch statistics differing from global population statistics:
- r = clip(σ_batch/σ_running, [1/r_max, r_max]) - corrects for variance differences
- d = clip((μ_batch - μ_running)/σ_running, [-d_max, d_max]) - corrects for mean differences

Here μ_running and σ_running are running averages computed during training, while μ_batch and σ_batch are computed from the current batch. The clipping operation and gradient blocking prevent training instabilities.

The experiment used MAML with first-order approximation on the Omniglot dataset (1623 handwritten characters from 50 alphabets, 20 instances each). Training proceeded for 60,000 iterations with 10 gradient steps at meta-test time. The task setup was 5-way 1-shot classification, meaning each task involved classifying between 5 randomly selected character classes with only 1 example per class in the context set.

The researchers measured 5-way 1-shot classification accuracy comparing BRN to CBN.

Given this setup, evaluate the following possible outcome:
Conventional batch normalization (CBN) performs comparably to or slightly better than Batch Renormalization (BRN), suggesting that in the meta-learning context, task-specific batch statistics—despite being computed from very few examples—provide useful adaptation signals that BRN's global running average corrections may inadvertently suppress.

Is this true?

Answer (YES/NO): NO